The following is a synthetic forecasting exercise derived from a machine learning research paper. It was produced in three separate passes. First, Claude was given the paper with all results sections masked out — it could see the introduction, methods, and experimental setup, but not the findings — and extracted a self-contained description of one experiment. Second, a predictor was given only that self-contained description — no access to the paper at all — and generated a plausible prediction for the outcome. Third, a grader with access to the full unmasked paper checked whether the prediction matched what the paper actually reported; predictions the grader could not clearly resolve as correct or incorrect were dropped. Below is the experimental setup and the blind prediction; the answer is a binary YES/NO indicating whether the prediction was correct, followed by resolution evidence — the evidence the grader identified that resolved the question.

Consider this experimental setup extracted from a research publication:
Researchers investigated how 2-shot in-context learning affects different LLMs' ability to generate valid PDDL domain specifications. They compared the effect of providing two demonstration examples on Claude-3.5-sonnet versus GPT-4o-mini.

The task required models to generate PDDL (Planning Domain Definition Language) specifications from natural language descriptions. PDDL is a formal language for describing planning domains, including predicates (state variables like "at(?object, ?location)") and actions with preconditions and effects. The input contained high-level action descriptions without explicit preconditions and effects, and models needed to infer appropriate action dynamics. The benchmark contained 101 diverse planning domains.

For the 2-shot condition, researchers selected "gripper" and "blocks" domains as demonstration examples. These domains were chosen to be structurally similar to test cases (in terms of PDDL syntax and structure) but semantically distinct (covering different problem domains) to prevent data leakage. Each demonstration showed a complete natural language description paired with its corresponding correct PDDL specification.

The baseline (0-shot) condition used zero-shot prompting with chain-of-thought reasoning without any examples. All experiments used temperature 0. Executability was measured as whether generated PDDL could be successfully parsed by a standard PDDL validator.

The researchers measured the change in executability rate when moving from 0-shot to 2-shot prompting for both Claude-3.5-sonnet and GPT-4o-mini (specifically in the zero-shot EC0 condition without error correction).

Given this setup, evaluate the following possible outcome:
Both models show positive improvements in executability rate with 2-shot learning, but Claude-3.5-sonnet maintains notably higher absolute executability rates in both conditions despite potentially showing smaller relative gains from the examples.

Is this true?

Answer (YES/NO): NO